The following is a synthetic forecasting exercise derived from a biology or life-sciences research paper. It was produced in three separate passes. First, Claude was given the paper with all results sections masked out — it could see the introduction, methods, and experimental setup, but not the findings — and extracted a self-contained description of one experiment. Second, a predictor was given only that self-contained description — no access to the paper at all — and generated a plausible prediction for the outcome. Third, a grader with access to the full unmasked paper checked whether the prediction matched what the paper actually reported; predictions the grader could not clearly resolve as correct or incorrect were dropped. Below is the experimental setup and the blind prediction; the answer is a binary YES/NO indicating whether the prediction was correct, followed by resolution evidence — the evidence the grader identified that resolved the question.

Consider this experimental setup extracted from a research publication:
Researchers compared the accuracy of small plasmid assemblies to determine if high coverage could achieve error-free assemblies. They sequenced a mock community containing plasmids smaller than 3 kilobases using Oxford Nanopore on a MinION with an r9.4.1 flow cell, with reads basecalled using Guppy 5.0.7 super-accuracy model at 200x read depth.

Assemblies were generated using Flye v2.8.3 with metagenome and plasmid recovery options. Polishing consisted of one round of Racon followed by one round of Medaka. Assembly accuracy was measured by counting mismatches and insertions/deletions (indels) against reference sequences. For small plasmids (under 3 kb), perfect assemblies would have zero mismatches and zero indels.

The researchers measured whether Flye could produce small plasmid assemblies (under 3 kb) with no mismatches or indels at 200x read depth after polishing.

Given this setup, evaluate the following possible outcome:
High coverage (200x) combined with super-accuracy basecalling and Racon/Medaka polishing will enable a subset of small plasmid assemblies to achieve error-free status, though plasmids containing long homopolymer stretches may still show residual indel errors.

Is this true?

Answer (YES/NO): NO